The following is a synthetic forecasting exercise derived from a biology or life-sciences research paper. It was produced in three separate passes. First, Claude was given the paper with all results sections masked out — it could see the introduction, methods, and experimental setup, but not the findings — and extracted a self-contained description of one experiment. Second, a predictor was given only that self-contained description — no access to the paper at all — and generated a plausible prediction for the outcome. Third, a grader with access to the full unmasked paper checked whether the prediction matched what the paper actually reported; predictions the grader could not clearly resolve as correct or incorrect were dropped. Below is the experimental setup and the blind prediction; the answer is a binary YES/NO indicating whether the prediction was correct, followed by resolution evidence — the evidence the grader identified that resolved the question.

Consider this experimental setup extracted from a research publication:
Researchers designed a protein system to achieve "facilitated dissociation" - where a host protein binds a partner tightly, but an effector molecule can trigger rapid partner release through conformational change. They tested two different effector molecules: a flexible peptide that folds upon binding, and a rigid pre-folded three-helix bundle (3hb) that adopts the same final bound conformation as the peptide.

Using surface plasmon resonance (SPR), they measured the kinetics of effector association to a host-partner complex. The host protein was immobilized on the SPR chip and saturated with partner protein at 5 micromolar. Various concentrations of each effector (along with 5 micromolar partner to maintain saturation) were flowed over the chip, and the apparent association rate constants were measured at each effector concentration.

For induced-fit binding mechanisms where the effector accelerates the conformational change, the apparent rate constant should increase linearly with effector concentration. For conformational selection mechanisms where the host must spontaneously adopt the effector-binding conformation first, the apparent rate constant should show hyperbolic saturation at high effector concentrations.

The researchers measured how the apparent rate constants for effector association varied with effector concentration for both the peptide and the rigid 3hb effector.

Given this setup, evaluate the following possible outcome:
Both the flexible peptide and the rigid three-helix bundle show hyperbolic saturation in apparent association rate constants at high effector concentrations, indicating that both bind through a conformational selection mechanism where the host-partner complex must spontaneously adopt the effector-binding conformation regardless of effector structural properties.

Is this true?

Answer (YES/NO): NO